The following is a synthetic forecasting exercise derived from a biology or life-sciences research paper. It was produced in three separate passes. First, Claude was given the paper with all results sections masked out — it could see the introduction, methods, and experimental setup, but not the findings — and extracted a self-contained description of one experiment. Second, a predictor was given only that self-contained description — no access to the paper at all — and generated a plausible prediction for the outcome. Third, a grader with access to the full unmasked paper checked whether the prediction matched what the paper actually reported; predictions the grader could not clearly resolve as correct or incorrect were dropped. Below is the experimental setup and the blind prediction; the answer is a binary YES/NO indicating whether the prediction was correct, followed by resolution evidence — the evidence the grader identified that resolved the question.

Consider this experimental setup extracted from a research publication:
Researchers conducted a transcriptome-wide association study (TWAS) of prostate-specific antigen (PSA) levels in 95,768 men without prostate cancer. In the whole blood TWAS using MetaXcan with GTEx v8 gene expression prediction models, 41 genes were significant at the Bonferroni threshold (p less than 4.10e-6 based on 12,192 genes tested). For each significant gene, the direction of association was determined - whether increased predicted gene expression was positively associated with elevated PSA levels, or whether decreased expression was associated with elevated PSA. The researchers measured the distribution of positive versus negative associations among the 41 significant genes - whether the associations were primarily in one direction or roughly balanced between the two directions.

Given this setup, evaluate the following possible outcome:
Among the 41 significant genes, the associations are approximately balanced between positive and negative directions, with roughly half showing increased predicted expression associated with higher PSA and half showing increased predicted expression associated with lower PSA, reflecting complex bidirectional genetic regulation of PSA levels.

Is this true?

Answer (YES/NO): YES